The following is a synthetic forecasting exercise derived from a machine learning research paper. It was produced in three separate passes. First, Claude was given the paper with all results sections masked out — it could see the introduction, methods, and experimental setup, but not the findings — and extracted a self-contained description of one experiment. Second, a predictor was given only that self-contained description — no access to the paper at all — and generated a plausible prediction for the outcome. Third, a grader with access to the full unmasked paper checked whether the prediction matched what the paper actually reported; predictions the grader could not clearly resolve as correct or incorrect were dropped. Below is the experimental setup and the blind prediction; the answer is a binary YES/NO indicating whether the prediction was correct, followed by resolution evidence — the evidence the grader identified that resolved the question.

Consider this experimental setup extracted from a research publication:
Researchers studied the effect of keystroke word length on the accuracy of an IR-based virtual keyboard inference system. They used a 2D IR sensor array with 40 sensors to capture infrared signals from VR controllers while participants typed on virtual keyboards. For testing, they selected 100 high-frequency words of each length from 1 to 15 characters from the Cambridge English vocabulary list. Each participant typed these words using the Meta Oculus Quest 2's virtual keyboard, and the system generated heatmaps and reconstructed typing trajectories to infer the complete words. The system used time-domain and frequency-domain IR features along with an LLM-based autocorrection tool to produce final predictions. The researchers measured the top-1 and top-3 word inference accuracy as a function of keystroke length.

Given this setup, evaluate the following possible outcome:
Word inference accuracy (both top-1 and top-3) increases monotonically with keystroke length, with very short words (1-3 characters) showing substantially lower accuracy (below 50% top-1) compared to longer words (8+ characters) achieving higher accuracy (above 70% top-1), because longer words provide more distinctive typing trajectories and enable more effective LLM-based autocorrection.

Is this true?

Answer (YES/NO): NO